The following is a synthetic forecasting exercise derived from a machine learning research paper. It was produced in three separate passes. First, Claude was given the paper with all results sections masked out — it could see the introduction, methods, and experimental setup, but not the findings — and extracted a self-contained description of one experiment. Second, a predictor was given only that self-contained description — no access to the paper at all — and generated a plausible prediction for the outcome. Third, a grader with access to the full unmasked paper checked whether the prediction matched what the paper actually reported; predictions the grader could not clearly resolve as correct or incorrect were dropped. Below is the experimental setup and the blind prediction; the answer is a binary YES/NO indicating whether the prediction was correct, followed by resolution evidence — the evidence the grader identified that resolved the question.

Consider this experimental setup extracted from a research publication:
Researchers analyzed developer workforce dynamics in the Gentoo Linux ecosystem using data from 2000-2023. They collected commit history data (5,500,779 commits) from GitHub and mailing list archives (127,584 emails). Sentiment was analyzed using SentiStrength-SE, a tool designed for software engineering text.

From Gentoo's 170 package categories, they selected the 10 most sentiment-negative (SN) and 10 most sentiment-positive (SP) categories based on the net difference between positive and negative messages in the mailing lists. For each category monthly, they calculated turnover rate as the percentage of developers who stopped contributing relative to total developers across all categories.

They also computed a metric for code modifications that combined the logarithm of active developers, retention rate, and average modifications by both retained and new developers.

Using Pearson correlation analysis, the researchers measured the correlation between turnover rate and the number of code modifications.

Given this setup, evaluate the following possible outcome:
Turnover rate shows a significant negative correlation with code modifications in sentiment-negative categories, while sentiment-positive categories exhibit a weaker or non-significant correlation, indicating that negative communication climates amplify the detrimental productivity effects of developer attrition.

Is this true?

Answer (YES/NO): NO